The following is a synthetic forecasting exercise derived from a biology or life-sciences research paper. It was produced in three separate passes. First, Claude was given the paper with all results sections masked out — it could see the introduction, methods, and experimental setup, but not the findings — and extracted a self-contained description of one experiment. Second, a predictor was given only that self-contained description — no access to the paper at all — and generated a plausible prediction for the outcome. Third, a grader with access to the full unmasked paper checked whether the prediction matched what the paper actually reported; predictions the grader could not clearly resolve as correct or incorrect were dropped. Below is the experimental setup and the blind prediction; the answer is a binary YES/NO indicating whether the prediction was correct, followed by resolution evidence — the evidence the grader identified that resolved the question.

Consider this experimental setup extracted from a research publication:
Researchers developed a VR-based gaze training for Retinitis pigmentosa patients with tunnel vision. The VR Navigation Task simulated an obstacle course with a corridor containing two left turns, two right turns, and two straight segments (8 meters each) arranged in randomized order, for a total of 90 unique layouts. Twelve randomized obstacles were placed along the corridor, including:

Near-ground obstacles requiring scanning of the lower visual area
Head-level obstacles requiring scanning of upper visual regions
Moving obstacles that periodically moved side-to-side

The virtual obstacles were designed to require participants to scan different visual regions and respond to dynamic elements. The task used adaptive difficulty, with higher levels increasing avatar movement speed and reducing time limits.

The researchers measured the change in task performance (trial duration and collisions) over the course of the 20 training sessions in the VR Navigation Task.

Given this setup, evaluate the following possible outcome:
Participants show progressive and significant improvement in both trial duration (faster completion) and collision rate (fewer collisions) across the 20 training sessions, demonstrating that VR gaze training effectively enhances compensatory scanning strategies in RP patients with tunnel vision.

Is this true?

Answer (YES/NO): YES